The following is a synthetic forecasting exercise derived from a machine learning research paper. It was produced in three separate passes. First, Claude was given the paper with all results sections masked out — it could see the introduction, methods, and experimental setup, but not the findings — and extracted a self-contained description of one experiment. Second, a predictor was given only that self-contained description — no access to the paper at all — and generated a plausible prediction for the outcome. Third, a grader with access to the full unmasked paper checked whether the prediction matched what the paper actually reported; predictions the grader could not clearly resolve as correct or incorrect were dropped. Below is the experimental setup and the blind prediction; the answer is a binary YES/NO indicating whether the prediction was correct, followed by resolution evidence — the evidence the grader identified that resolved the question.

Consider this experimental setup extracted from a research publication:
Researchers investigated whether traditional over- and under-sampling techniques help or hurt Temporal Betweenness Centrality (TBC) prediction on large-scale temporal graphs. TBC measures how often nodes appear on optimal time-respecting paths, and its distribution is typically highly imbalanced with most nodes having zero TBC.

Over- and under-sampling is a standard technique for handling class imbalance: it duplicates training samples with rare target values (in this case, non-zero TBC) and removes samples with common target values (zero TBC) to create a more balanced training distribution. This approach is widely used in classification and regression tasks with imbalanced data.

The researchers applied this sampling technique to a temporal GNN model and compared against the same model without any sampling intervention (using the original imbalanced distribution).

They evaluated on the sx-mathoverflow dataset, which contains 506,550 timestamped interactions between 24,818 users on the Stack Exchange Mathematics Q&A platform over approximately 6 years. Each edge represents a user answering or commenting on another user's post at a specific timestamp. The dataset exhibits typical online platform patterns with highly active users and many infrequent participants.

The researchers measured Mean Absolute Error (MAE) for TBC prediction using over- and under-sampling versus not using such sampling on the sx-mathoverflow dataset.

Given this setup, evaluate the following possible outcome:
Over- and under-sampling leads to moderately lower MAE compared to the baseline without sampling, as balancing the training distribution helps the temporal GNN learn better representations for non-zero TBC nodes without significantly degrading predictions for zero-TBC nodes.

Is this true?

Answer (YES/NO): NO